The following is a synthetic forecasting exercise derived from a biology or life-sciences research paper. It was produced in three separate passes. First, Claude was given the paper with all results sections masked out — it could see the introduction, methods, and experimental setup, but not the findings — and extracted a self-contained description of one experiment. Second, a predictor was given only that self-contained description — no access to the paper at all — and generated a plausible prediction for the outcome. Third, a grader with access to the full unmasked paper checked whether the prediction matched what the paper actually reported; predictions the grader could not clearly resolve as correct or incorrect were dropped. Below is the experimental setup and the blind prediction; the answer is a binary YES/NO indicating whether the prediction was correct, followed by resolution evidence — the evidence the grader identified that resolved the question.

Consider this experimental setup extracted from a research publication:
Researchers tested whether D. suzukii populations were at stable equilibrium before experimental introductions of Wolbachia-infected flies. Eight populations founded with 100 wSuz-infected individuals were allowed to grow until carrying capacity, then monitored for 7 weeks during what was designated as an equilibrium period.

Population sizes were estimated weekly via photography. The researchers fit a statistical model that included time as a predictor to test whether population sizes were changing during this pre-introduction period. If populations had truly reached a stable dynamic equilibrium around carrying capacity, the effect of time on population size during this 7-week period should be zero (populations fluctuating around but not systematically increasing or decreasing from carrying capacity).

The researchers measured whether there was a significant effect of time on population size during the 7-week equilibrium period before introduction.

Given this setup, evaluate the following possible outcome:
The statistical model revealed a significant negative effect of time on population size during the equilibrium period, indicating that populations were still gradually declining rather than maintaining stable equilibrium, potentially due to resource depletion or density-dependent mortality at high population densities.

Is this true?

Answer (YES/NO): NO